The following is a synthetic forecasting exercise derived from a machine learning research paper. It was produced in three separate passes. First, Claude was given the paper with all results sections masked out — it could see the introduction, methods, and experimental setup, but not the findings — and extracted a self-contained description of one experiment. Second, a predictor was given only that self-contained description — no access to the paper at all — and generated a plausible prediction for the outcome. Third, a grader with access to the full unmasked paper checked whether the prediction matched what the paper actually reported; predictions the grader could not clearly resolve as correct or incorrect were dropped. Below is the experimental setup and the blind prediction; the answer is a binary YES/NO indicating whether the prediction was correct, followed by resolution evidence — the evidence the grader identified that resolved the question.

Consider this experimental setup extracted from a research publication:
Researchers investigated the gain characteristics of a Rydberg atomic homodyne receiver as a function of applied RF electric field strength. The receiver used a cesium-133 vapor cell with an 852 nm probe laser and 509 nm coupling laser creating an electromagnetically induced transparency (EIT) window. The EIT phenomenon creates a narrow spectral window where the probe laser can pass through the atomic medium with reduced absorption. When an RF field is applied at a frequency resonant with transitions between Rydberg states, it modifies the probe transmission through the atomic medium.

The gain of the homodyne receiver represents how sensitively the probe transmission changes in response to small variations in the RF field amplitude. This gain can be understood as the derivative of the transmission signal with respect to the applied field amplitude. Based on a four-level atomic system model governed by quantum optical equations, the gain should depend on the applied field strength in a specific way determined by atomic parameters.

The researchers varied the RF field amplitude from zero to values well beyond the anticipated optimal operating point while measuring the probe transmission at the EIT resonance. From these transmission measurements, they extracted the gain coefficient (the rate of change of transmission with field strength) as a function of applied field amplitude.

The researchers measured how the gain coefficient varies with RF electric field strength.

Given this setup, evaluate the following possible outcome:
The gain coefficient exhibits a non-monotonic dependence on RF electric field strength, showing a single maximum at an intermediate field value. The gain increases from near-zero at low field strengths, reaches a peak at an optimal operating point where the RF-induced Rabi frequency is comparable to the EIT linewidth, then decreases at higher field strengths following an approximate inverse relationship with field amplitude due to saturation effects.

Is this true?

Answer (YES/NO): YES